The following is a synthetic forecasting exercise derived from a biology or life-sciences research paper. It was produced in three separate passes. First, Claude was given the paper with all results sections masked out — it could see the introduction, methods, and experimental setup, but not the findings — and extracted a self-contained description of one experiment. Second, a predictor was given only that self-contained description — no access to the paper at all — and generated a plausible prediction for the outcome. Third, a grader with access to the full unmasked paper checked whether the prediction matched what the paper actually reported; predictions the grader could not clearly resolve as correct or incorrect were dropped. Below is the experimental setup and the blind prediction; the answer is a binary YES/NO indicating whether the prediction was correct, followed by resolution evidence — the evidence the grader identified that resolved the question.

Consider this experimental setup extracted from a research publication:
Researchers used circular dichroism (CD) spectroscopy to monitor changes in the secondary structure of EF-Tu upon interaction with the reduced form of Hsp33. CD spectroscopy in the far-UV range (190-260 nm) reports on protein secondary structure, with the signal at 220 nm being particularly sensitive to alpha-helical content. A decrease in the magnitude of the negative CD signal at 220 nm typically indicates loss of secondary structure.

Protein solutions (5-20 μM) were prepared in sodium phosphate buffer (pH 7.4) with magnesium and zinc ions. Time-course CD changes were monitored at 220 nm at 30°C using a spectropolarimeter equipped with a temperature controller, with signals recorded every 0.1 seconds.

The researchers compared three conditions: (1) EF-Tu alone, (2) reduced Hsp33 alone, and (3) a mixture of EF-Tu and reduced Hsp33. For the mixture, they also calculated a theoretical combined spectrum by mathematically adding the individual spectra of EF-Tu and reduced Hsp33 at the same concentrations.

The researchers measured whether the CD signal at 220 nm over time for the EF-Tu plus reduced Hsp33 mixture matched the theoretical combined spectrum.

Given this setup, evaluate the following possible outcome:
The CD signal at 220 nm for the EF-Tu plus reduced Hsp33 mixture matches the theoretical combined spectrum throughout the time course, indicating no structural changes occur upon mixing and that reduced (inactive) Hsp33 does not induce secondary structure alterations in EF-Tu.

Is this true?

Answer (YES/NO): NO